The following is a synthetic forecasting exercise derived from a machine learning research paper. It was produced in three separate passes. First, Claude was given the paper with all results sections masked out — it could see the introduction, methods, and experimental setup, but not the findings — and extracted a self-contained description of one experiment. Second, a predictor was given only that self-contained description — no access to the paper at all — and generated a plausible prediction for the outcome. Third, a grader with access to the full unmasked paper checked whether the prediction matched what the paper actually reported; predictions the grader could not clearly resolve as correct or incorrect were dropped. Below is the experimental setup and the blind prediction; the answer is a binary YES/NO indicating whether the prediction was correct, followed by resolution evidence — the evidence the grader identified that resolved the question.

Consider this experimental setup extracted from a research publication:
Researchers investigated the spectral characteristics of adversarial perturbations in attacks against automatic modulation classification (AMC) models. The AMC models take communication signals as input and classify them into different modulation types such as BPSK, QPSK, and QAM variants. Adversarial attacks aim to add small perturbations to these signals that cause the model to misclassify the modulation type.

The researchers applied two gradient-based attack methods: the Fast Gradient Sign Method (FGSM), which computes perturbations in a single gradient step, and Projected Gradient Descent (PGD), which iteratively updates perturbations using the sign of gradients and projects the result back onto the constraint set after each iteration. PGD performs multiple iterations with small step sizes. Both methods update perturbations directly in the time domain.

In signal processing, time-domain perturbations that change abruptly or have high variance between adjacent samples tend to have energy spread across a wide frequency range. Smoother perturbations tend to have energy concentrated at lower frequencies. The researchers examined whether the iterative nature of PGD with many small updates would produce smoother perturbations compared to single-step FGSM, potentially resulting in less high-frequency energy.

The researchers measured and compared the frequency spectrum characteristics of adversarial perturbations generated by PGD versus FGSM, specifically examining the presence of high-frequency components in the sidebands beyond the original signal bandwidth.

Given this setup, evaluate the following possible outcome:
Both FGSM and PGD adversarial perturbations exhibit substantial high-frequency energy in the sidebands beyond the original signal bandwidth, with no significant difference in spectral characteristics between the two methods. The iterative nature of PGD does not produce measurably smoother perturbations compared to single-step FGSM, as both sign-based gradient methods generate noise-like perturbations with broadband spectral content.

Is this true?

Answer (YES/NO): YES